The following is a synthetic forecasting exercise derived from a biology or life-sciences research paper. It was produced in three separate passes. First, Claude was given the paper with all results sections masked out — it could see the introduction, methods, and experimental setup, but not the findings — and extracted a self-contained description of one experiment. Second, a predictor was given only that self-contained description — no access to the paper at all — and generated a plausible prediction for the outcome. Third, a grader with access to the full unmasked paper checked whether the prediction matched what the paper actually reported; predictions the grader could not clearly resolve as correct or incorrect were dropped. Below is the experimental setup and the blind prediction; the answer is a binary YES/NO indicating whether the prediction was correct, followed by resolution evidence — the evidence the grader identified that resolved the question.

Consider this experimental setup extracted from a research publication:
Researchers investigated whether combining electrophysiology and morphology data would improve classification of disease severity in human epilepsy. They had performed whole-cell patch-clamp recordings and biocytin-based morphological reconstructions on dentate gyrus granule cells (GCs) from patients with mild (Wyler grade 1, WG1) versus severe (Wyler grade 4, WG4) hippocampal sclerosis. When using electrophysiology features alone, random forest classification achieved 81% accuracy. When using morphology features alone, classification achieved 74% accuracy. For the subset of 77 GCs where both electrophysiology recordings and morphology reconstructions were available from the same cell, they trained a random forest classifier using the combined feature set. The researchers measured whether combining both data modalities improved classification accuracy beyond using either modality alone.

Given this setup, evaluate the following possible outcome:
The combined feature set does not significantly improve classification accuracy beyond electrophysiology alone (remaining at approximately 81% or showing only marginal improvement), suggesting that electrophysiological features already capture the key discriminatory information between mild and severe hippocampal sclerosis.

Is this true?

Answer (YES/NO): YES